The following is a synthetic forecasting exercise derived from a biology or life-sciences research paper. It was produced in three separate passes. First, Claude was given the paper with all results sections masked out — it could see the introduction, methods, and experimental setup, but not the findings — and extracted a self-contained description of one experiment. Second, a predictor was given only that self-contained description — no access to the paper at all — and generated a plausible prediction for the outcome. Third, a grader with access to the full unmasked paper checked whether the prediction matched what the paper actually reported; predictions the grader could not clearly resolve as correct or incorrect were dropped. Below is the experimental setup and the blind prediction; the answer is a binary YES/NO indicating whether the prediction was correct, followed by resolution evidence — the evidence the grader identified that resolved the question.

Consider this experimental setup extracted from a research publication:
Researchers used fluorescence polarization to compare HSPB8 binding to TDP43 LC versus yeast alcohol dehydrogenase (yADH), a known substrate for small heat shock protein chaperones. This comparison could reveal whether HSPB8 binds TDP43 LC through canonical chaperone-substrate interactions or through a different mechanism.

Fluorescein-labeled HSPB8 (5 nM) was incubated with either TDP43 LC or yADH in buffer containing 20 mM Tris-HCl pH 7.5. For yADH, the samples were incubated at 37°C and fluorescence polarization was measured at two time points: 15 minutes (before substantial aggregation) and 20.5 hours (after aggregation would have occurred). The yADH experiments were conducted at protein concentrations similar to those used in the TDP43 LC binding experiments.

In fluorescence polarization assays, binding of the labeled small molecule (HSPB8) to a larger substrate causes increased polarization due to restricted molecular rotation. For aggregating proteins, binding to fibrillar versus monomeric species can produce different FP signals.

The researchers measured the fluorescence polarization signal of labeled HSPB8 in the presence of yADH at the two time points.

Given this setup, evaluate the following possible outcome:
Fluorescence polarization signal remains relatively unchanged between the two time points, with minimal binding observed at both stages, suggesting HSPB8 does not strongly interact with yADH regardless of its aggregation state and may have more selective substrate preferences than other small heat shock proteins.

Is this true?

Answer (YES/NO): NO